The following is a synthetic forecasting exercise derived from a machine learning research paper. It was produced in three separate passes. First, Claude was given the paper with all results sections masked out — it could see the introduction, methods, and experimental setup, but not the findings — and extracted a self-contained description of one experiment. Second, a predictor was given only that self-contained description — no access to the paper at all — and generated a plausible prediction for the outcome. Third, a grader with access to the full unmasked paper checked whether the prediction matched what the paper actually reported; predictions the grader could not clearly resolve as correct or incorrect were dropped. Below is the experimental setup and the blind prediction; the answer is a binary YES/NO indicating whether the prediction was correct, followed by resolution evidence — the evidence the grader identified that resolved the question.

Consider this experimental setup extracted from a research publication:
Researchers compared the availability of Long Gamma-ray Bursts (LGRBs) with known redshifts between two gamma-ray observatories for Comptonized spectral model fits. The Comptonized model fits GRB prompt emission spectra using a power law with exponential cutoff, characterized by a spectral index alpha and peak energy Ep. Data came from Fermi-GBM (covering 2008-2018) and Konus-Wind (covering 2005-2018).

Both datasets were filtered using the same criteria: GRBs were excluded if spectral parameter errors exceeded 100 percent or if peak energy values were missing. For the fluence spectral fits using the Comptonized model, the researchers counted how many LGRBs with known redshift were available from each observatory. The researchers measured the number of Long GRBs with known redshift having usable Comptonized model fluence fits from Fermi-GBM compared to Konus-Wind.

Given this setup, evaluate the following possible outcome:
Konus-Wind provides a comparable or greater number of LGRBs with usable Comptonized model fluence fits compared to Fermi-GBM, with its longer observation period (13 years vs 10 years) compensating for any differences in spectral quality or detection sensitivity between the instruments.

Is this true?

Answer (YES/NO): YES